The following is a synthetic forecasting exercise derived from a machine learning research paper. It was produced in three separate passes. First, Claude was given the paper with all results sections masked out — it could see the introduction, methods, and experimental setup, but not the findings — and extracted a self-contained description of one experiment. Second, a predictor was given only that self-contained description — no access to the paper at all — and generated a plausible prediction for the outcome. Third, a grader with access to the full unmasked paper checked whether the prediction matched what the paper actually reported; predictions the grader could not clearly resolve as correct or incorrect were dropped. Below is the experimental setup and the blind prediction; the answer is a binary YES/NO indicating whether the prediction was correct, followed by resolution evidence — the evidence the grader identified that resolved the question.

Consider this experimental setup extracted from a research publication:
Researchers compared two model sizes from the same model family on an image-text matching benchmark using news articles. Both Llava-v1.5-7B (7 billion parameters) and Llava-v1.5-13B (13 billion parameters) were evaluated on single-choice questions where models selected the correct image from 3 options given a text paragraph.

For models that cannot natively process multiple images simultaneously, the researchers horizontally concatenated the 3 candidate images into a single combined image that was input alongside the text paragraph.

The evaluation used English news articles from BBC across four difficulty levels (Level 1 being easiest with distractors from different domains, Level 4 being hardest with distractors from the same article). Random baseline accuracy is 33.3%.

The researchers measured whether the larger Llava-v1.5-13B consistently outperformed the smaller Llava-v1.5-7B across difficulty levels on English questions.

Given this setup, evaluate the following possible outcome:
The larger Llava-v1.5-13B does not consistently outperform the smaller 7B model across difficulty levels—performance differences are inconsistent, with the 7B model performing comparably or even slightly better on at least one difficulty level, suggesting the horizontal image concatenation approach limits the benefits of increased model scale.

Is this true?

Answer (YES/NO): YES